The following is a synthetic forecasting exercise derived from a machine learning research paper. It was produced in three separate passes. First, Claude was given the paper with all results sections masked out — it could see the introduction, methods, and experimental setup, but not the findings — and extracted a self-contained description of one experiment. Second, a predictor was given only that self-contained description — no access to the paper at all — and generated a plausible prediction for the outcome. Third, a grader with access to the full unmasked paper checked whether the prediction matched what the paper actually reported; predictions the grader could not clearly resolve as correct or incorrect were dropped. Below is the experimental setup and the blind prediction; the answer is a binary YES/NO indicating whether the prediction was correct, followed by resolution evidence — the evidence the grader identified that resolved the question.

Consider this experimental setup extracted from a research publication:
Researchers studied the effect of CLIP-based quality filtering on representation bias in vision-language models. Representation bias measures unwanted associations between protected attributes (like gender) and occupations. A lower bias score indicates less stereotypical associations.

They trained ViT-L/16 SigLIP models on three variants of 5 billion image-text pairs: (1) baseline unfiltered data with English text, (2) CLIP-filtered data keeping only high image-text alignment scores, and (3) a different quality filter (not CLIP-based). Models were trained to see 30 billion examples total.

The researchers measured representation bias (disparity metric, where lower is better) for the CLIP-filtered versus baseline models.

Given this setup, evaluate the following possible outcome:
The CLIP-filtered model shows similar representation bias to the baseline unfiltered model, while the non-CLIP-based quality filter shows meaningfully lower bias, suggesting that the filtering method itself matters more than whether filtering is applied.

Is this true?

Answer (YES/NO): NO